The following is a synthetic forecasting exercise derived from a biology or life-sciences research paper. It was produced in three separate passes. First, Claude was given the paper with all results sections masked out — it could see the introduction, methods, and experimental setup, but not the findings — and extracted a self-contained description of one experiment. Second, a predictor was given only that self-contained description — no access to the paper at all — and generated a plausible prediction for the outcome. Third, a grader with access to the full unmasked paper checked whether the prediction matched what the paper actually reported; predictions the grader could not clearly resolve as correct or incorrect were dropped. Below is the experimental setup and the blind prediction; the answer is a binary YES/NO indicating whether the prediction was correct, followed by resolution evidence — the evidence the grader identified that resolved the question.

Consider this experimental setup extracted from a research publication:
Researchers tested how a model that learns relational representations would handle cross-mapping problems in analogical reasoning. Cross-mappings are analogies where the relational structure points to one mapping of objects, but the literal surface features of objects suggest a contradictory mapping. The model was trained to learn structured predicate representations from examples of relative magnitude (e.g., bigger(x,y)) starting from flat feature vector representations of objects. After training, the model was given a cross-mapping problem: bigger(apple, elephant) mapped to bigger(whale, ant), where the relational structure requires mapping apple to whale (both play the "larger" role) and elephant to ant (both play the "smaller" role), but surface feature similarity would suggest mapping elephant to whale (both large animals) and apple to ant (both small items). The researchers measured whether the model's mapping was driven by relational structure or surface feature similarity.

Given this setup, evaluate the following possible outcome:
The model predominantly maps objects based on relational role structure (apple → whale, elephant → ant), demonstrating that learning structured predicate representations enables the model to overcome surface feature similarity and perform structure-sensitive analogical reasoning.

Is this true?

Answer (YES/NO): YES